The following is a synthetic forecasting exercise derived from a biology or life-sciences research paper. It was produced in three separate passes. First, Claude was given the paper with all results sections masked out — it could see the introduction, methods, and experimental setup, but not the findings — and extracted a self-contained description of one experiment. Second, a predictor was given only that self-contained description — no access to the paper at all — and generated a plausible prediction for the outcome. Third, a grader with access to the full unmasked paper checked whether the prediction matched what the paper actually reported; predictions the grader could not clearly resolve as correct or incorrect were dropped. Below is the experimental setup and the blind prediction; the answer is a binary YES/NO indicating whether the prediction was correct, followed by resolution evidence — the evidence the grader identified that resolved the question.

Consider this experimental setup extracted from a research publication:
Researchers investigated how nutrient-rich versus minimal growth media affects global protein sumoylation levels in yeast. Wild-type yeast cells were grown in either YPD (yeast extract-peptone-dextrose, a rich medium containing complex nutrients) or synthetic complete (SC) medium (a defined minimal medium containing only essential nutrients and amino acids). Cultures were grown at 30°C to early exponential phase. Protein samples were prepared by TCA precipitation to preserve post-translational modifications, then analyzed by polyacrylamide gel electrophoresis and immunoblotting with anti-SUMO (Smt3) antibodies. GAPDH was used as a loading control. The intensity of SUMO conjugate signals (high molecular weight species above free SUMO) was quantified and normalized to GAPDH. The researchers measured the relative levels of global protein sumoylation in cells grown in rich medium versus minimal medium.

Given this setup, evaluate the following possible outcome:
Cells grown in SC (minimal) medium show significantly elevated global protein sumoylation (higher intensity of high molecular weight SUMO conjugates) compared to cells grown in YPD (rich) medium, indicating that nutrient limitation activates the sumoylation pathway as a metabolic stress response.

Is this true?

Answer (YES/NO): NO